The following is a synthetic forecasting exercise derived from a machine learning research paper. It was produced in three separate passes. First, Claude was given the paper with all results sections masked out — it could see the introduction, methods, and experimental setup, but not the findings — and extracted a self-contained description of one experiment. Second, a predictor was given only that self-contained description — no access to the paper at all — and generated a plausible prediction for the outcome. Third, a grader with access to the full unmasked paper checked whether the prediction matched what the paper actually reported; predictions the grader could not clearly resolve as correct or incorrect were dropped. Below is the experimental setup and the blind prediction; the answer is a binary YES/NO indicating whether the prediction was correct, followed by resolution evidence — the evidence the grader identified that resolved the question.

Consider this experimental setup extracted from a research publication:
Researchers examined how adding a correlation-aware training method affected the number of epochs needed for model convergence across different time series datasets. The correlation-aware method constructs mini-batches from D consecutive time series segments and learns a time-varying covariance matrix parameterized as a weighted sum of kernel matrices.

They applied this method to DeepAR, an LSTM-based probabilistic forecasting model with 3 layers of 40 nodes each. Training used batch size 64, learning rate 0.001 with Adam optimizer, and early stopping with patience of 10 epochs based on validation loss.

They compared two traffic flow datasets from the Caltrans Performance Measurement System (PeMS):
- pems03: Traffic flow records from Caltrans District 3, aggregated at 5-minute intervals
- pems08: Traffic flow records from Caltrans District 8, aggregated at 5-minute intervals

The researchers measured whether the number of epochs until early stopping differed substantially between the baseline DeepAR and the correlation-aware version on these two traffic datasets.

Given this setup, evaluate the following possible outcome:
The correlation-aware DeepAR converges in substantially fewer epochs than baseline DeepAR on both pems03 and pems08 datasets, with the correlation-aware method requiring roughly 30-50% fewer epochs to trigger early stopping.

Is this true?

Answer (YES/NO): NO